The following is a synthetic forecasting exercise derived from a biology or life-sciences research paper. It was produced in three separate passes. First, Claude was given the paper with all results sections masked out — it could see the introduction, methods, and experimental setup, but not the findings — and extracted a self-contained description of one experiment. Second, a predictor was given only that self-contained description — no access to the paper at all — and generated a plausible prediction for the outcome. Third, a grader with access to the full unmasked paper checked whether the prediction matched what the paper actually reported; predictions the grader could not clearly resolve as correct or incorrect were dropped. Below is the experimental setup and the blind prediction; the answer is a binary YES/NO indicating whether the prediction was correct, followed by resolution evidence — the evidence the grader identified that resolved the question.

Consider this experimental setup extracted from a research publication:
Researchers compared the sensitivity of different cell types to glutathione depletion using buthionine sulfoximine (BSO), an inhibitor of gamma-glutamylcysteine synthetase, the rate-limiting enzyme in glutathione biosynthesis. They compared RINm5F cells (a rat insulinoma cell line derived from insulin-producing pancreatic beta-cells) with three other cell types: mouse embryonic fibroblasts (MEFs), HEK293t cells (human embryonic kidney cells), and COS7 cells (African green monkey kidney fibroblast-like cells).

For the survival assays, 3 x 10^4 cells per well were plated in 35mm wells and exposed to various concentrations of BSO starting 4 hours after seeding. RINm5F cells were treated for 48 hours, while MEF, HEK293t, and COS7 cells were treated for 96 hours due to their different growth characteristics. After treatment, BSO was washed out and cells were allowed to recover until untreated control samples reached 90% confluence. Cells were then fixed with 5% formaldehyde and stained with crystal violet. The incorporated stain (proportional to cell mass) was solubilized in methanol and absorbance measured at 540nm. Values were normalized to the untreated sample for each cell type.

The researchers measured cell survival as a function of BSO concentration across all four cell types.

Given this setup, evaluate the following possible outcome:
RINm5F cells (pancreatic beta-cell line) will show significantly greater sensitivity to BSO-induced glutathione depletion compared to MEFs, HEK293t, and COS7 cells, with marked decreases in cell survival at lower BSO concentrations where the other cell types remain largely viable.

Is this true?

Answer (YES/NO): YES